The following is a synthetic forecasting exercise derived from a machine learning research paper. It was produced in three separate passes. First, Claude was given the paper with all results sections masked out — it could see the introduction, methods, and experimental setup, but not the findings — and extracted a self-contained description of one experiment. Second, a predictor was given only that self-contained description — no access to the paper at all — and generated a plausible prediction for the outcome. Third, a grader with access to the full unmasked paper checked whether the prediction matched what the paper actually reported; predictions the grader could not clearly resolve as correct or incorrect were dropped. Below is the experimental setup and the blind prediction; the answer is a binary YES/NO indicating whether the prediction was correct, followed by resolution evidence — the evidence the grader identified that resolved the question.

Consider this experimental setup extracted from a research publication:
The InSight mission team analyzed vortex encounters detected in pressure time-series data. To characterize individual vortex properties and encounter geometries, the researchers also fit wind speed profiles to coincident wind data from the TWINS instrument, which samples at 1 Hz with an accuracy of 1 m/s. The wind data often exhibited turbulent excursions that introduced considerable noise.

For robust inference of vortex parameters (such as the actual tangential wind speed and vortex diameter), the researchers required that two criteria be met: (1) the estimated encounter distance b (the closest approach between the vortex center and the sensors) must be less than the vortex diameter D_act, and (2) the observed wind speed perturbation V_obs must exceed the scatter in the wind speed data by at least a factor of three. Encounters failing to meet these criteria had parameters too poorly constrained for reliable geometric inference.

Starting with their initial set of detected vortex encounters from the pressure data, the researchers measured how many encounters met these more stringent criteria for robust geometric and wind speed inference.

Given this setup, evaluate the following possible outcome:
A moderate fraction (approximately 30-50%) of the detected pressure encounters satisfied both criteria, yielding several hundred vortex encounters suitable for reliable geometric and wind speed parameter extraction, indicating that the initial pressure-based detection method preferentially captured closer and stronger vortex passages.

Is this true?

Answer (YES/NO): NO